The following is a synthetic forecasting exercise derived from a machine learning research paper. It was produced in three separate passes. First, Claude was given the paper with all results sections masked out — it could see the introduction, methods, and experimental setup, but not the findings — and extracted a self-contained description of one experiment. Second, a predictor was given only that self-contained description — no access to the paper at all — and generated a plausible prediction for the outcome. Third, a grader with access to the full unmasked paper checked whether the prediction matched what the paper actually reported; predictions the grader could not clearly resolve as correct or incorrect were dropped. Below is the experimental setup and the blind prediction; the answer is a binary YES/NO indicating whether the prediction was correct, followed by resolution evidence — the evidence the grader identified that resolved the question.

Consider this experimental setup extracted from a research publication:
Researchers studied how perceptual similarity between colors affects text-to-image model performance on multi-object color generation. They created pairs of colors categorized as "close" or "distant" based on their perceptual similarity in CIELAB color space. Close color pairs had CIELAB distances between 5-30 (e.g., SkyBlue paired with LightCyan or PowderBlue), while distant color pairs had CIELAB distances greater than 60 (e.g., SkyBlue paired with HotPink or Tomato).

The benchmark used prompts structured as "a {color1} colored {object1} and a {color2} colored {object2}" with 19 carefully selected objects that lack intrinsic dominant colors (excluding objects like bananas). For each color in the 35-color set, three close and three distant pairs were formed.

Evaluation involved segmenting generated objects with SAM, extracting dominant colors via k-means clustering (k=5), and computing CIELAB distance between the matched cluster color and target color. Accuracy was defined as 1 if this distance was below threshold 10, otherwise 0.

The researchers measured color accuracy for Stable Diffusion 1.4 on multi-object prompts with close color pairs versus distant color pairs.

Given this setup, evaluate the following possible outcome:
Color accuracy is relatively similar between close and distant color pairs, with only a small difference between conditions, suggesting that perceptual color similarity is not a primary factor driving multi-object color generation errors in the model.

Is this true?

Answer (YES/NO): NO